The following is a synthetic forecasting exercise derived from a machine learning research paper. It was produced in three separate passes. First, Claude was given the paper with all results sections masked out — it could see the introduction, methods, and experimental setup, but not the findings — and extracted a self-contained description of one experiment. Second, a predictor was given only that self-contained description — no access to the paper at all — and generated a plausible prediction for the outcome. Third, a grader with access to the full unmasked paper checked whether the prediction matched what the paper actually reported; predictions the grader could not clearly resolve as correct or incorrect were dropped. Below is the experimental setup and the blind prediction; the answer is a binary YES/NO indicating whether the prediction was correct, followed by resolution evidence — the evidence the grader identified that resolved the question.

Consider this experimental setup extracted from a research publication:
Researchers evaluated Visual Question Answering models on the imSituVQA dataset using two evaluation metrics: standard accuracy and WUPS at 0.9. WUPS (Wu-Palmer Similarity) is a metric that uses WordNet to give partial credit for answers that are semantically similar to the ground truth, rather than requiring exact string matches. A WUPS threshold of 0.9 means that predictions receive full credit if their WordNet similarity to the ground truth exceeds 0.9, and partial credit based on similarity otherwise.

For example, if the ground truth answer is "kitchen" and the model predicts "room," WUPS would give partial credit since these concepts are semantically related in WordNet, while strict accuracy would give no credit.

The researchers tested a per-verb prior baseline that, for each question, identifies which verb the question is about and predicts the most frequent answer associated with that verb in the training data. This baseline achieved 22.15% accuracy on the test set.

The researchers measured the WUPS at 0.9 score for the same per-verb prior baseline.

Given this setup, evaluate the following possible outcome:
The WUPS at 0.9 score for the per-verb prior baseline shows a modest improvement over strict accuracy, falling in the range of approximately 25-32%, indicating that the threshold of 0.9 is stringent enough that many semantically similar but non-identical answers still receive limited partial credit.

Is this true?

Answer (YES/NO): YES